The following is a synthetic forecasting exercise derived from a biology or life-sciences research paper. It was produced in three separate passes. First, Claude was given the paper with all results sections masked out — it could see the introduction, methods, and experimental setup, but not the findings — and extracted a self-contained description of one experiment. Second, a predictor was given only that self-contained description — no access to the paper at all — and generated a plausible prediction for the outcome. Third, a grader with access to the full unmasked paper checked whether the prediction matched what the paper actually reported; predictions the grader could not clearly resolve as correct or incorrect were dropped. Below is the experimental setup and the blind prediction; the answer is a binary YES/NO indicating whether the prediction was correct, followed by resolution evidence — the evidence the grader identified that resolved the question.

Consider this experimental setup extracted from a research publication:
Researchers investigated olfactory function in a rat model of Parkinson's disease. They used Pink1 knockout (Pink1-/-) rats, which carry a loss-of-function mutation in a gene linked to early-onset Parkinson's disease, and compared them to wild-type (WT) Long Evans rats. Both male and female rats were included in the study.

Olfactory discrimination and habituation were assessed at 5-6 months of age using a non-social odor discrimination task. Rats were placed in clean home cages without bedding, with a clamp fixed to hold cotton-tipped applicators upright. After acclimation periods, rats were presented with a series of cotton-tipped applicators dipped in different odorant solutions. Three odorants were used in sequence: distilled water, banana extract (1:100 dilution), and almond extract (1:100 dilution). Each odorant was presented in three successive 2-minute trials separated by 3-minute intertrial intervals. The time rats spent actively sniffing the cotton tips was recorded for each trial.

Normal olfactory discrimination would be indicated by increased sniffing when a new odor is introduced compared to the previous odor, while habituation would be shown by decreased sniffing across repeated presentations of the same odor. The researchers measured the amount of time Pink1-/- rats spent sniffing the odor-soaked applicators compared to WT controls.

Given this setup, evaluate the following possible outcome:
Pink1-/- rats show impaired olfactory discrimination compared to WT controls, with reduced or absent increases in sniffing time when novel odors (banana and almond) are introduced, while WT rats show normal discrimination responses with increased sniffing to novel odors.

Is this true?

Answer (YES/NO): NO